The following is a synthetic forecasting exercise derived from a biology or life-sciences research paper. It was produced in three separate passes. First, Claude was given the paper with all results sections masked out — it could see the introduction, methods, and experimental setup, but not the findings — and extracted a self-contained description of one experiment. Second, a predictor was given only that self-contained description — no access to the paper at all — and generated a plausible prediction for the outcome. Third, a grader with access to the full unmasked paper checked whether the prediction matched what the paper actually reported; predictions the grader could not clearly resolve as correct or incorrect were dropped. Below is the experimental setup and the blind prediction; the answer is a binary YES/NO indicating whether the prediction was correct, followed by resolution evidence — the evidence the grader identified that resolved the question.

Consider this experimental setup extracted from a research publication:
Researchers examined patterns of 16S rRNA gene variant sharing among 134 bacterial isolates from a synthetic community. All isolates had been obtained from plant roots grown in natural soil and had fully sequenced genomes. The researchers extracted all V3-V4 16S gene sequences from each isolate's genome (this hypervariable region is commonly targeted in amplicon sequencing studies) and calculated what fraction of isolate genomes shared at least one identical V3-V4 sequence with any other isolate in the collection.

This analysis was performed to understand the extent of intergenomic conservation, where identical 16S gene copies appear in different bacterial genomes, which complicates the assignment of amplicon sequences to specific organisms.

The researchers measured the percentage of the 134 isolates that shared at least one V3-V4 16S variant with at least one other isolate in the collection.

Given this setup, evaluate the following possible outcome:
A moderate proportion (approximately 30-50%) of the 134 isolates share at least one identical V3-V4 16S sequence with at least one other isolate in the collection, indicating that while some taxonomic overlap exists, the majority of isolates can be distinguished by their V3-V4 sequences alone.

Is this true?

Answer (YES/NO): NO